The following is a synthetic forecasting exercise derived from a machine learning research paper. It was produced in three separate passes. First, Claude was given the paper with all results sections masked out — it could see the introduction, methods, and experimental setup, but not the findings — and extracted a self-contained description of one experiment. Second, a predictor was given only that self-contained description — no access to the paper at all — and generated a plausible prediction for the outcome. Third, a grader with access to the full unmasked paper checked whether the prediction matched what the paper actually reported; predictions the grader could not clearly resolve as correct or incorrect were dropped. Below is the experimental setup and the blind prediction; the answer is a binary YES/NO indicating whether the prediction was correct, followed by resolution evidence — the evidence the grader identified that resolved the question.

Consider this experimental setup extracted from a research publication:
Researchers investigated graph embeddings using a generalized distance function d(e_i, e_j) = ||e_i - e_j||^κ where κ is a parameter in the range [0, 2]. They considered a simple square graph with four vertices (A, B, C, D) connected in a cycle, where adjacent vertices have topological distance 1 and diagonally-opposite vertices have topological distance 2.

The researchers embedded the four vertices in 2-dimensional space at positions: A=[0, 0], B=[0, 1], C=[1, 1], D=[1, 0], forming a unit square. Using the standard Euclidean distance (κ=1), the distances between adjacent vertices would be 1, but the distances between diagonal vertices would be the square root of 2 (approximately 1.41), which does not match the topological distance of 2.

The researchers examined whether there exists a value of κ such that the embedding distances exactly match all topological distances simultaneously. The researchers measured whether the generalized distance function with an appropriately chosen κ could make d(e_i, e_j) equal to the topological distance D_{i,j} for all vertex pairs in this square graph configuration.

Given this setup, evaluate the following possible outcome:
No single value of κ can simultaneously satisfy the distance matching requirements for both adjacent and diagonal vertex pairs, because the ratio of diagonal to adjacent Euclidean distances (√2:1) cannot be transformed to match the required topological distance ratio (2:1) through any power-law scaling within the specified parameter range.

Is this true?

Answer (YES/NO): NO